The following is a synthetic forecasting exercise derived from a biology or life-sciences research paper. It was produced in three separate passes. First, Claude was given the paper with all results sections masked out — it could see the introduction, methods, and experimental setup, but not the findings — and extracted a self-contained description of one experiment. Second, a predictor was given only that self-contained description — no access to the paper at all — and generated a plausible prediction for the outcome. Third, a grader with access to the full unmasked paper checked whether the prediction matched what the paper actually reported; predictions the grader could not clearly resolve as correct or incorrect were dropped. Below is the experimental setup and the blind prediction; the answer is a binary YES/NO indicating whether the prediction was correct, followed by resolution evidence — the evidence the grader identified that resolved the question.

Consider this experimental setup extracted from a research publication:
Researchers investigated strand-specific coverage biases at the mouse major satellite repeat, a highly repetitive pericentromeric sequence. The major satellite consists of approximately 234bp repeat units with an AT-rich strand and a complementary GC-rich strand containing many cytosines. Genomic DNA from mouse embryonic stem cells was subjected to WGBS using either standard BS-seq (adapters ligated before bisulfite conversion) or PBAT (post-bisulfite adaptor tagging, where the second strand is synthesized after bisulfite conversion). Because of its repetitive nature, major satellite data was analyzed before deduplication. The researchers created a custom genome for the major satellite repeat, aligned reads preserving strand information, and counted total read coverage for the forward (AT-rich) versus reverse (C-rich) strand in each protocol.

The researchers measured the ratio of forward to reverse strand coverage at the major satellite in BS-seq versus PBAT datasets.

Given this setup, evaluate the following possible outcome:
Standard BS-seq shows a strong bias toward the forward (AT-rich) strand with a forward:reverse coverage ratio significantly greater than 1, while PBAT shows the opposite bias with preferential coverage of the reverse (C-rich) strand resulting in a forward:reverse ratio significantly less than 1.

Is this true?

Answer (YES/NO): NO